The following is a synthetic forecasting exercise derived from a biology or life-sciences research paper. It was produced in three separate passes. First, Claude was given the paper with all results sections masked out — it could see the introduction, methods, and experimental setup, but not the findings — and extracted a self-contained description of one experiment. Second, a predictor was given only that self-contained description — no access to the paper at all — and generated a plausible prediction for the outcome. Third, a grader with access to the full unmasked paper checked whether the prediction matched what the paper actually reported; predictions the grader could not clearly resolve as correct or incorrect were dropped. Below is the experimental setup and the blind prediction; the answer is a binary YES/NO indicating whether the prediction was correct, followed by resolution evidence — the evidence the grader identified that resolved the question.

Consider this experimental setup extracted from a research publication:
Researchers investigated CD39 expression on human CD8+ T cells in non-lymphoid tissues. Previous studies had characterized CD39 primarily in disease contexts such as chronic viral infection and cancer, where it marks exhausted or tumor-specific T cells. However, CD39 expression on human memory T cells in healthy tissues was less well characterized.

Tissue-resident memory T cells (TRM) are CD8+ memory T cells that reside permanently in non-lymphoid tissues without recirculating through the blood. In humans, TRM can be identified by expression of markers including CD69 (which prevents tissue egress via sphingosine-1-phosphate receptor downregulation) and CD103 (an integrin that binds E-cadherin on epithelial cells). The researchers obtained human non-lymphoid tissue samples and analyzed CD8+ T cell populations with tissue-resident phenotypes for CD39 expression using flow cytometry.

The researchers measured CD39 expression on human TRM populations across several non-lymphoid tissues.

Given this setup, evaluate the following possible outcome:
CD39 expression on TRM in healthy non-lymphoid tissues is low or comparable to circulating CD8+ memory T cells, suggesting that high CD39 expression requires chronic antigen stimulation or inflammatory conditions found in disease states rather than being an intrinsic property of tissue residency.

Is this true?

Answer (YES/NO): NO